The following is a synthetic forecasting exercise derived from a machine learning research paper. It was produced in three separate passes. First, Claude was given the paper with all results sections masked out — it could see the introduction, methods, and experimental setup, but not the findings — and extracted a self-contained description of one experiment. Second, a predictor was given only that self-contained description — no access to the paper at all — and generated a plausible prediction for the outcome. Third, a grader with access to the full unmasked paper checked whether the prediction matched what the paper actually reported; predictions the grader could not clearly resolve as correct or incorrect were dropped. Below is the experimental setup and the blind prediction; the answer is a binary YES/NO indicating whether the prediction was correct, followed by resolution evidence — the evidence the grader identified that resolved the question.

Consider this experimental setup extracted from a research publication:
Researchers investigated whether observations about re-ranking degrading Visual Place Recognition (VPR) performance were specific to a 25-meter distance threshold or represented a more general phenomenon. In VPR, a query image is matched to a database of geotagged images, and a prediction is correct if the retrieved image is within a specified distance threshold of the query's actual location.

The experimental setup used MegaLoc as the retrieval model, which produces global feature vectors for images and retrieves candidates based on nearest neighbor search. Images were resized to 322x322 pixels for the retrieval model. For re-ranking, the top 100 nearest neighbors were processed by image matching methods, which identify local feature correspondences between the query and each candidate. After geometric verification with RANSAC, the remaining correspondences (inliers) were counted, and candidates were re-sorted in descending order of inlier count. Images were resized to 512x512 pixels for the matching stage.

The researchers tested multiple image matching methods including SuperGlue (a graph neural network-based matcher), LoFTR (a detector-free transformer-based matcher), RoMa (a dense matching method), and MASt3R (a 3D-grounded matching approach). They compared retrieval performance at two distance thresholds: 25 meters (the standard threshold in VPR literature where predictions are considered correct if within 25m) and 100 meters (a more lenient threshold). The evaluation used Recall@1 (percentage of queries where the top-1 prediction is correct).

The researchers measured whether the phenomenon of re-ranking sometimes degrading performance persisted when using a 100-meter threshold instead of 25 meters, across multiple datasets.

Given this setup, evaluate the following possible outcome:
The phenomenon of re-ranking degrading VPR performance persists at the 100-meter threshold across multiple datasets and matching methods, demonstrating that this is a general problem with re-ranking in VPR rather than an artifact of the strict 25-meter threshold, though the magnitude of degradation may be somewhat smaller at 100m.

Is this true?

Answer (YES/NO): YES